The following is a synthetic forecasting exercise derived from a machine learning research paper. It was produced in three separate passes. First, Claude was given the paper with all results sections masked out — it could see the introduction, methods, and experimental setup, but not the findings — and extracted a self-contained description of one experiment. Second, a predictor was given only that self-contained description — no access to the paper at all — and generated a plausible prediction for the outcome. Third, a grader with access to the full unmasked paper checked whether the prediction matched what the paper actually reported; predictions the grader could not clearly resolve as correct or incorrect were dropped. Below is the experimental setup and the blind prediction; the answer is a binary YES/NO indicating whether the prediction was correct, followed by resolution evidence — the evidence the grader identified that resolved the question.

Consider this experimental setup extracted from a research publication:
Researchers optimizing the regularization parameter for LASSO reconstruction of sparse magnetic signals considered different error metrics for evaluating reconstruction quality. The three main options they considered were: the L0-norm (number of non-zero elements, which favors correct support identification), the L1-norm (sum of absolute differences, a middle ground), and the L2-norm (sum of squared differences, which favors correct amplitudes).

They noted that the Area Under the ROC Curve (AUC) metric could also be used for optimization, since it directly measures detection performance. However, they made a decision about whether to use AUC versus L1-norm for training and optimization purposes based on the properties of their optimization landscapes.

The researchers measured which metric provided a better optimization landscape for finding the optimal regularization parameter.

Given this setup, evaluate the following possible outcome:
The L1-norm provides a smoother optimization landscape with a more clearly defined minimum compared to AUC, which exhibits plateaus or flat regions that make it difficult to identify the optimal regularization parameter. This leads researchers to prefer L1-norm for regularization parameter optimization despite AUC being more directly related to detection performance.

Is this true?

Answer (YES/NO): YES